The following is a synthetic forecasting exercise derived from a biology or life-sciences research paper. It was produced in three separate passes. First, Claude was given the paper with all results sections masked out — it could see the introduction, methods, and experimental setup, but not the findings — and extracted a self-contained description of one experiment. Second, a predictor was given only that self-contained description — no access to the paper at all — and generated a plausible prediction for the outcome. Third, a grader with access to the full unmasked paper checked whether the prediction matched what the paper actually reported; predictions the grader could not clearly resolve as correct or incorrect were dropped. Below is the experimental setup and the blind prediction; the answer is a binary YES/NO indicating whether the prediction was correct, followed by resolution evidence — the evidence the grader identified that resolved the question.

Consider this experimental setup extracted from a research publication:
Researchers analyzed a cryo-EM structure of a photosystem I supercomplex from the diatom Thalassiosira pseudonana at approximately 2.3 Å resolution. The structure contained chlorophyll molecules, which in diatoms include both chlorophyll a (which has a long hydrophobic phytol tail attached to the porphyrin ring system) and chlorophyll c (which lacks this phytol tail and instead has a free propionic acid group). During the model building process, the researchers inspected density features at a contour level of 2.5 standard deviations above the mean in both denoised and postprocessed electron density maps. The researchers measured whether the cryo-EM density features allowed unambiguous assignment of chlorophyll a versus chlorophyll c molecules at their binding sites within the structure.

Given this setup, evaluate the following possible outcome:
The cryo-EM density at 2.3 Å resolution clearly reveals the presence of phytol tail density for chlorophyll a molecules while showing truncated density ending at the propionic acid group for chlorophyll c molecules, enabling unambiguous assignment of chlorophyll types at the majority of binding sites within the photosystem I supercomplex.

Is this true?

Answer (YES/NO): NO